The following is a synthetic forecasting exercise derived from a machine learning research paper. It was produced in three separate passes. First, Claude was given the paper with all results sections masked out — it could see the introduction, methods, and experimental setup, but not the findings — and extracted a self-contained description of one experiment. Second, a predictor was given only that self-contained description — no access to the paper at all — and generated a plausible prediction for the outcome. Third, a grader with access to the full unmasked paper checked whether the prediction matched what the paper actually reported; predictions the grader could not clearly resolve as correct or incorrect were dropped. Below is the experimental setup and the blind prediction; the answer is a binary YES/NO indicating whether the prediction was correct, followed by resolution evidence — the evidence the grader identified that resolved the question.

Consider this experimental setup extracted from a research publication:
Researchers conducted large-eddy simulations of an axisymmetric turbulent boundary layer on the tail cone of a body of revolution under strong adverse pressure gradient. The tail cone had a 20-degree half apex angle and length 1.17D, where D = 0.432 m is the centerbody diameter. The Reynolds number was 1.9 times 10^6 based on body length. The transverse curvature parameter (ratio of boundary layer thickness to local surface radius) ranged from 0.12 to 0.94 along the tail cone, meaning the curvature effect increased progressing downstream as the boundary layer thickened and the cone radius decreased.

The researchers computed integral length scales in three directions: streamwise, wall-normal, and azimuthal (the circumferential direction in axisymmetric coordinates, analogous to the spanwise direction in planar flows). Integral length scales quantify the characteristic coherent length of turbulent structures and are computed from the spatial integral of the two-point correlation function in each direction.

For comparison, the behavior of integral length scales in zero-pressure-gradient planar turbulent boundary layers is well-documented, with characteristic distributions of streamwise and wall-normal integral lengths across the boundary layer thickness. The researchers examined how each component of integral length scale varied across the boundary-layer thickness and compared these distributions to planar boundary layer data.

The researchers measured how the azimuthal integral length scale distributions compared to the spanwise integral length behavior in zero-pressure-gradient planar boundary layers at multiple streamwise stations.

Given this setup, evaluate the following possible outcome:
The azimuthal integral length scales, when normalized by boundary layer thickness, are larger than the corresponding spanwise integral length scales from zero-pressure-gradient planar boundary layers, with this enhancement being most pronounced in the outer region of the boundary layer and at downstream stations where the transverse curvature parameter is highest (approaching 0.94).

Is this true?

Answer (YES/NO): NO